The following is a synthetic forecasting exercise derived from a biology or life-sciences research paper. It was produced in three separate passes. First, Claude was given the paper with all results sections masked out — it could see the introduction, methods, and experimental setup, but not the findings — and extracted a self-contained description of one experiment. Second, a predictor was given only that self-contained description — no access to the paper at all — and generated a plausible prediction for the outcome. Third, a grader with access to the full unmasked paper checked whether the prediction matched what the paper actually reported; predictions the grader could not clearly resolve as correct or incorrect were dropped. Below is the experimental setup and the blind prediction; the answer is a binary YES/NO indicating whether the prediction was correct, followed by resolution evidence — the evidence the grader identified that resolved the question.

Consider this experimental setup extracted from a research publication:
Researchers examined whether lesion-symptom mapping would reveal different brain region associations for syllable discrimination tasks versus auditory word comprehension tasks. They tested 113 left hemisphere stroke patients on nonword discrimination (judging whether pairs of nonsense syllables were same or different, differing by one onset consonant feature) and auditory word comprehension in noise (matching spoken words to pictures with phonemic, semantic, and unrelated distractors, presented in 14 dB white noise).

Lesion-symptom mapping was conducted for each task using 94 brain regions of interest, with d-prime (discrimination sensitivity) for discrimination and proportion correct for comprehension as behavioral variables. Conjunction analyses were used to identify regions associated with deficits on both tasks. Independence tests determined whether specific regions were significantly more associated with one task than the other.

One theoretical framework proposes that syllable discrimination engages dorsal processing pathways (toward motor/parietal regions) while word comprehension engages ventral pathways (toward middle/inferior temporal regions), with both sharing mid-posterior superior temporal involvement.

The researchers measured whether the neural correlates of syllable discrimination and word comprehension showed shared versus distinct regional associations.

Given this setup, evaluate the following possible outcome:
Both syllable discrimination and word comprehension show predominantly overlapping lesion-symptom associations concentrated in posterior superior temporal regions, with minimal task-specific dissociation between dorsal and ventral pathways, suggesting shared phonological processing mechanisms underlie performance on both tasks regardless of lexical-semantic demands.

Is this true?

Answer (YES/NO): NO